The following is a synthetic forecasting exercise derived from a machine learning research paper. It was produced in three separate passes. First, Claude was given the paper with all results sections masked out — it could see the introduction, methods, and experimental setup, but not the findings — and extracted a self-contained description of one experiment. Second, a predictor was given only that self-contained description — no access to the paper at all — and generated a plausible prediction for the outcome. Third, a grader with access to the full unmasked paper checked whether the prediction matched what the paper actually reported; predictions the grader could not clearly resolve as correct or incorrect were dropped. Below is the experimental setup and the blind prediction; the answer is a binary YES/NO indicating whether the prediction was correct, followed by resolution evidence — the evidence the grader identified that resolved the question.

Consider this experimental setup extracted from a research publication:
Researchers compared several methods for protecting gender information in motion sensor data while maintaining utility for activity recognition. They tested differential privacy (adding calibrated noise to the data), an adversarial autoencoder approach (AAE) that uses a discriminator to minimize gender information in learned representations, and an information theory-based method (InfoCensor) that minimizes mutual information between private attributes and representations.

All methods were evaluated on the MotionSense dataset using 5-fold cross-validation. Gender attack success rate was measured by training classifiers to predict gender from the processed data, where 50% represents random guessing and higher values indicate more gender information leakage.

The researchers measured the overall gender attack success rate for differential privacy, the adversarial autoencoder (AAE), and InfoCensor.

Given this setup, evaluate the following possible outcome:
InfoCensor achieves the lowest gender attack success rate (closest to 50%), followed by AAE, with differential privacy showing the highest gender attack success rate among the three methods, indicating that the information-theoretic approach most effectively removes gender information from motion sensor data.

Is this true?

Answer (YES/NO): NO